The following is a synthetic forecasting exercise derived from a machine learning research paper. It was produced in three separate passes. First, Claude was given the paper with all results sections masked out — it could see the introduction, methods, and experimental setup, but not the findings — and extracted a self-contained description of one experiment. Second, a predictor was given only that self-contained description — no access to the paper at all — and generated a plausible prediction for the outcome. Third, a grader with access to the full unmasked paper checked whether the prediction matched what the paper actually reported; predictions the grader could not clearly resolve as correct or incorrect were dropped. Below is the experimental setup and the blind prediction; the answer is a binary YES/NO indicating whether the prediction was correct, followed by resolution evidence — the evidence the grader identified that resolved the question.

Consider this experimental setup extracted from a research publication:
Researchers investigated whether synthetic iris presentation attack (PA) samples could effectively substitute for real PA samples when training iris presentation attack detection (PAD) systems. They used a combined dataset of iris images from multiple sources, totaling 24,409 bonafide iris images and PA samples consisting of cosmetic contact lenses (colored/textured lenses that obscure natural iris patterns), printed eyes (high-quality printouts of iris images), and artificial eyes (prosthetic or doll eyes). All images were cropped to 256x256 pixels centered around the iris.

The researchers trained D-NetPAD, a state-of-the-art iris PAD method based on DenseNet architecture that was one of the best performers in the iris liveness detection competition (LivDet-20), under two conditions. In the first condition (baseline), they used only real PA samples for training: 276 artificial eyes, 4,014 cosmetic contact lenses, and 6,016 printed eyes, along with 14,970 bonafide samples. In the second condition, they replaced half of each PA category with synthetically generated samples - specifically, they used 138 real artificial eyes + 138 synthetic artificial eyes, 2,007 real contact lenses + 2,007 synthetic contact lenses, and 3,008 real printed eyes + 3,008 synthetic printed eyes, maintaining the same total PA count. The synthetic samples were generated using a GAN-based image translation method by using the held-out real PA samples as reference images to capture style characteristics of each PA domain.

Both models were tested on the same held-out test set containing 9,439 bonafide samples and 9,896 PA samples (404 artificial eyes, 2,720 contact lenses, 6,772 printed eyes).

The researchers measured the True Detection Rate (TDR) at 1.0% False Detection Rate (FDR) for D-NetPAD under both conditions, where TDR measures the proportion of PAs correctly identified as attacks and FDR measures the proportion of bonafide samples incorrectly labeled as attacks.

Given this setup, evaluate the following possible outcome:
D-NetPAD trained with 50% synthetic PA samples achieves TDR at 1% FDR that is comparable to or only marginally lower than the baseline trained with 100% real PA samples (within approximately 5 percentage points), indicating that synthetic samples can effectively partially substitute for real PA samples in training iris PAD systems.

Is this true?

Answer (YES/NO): YES